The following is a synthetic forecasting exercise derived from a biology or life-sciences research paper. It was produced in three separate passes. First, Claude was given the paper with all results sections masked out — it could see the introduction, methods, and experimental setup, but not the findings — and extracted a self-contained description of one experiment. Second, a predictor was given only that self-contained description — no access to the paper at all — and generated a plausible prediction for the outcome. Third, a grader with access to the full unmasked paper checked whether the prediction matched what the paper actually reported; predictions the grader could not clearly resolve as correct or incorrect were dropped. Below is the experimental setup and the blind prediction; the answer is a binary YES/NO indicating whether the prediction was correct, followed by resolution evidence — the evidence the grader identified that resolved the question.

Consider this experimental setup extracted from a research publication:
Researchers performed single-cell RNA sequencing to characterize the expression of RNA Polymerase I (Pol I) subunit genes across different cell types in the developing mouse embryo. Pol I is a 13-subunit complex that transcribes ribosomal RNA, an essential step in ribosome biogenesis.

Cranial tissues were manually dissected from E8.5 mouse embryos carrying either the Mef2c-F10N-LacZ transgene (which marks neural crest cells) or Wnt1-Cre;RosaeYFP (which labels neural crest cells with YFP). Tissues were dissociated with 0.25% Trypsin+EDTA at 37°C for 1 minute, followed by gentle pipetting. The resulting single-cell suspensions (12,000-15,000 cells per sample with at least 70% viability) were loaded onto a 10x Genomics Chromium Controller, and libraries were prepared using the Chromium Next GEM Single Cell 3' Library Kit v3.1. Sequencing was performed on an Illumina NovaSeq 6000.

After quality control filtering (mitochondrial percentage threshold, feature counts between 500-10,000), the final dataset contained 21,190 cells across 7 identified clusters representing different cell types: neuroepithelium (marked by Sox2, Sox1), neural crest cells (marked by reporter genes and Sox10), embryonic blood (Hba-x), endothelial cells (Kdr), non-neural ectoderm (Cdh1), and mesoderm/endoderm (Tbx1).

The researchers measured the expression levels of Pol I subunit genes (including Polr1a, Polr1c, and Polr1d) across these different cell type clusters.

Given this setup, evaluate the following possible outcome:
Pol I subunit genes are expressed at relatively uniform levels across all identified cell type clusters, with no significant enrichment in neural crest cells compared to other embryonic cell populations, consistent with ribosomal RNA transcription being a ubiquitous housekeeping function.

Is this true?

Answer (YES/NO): NO